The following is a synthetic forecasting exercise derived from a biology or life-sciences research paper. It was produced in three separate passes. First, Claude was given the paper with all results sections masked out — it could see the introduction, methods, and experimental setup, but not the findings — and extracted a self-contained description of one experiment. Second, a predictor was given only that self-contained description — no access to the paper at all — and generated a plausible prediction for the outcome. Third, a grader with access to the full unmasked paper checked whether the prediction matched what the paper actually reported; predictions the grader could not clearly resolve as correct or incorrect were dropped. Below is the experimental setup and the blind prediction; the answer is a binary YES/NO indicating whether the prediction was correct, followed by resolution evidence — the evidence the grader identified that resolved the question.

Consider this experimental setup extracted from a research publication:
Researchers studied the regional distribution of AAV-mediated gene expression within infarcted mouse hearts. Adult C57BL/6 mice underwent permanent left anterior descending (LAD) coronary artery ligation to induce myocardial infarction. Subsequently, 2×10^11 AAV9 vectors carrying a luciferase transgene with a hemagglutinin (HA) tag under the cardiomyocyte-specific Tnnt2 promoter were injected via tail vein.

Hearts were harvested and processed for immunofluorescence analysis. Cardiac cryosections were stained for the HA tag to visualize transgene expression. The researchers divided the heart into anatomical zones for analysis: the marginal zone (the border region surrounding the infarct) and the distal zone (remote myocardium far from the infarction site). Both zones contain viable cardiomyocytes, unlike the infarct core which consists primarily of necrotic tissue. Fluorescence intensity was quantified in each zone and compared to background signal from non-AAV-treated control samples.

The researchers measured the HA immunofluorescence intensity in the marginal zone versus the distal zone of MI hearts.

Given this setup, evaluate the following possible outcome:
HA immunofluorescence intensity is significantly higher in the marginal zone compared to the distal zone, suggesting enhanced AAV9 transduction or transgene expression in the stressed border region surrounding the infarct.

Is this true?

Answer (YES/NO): YES